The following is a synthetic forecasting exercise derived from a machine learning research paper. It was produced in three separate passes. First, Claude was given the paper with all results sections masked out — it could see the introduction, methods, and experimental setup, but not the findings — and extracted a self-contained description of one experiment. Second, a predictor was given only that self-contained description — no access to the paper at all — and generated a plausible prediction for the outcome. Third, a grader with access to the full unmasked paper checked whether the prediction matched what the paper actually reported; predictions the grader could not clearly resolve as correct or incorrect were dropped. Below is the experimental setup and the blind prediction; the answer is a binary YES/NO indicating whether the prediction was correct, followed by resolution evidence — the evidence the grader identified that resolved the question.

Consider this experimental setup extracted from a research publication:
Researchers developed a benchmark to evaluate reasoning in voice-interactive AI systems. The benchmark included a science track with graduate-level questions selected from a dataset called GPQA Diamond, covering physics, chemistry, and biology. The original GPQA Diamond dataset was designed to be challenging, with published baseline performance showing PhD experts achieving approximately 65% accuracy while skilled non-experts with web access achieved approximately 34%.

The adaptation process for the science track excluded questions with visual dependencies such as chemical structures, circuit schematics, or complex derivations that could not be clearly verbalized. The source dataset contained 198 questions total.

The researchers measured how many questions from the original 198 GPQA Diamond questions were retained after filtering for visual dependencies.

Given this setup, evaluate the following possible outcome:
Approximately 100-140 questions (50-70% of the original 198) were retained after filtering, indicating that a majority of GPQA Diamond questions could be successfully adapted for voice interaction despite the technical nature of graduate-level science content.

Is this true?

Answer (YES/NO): NO